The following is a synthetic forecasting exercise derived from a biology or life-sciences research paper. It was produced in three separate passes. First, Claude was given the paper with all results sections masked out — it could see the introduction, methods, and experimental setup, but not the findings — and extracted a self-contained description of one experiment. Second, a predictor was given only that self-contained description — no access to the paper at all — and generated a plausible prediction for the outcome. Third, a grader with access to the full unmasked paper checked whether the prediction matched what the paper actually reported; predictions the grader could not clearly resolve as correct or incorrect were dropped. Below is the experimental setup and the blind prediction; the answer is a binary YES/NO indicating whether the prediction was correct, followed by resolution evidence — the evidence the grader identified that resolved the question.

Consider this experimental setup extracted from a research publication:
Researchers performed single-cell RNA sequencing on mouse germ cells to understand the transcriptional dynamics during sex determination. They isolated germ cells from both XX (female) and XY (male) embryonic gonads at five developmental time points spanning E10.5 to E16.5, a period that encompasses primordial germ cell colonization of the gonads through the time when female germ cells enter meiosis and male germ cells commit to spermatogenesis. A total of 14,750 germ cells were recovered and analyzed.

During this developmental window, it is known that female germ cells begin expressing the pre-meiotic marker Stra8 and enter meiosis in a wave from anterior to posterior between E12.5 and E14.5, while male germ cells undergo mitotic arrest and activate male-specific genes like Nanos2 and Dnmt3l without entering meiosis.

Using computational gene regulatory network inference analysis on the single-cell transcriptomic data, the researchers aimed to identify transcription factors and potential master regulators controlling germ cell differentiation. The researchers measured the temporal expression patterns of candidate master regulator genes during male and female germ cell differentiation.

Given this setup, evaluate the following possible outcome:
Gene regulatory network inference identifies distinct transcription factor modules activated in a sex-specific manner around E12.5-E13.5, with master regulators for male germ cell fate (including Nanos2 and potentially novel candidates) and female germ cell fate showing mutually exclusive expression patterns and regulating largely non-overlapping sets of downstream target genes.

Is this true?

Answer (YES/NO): YES